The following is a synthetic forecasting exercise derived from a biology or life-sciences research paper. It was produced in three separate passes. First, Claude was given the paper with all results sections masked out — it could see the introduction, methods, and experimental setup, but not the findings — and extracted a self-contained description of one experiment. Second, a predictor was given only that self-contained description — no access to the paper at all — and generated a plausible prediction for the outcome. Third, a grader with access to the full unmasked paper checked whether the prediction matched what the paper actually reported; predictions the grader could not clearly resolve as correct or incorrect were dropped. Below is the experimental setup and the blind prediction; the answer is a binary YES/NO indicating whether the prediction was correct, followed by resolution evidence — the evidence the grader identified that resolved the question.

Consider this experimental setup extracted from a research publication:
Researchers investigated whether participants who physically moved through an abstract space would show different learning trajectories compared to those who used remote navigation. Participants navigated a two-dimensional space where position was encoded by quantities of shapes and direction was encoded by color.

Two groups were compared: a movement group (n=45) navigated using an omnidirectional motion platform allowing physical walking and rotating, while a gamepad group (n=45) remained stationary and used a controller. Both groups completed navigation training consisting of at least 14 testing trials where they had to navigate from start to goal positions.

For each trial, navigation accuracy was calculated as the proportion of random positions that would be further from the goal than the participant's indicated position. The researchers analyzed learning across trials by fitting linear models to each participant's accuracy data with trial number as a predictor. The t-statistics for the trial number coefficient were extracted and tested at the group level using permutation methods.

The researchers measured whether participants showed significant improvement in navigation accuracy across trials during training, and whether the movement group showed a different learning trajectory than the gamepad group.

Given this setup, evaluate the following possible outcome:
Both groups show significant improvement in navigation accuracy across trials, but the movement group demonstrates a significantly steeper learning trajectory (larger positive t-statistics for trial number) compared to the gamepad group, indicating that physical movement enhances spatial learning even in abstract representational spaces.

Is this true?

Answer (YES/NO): NO